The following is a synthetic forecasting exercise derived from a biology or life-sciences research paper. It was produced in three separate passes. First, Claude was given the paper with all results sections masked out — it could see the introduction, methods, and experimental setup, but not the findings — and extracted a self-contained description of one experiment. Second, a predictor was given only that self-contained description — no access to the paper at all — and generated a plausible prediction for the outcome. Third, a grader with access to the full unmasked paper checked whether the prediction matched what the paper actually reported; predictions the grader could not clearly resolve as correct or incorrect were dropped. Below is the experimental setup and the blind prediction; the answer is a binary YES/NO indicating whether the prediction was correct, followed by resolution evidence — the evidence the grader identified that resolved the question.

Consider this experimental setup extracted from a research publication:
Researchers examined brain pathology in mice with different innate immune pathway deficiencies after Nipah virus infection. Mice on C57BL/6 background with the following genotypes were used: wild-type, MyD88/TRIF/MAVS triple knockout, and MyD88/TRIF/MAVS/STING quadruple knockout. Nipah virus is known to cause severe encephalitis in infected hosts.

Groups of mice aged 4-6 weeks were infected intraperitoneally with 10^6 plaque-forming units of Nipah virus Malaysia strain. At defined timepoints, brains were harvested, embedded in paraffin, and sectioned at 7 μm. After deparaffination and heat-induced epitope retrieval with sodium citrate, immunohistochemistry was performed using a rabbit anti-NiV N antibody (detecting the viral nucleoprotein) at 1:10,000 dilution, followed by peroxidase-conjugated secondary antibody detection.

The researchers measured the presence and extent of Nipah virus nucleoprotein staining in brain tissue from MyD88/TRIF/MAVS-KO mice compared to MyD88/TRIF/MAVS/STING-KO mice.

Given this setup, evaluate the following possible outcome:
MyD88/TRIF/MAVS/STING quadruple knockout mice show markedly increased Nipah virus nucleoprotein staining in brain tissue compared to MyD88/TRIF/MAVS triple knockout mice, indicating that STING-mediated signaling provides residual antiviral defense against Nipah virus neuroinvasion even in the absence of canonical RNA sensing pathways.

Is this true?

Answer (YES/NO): NO